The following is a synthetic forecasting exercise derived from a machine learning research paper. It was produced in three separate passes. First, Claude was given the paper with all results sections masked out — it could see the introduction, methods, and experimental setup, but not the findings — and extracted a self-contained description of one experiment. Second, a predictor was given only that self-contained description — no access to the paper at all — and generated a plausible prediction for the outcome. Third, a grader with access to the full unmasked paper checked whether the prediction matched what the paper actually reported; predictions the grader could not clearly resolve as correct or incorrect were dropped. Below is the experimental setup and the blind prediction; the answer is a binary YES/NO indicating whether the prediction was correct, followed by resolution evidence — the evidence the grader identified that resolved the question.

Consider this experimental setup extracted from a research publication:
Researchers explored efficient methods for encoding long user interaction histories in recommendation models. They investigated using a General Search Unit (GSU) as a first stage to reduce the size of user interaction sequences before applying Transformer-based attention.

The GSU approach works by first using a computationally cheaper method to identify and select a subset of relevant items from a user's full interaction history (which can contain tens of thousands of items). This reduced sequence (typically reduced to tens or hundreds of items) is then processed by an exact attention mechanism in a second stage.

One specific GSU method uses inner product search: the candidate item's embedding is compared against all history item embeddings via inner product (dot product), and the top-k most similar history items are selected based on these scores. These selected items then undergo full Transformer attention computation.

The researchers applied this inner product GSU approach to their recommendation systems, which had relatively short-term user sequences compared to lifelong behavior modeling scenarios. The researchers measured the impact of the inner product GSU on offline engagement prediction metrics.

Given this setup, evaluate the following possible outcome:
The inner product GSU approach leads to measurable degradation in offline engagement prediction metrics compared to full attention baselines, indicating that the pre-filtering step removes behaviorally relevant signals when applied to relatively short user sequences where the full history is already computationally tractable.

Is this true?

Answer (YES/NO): YES